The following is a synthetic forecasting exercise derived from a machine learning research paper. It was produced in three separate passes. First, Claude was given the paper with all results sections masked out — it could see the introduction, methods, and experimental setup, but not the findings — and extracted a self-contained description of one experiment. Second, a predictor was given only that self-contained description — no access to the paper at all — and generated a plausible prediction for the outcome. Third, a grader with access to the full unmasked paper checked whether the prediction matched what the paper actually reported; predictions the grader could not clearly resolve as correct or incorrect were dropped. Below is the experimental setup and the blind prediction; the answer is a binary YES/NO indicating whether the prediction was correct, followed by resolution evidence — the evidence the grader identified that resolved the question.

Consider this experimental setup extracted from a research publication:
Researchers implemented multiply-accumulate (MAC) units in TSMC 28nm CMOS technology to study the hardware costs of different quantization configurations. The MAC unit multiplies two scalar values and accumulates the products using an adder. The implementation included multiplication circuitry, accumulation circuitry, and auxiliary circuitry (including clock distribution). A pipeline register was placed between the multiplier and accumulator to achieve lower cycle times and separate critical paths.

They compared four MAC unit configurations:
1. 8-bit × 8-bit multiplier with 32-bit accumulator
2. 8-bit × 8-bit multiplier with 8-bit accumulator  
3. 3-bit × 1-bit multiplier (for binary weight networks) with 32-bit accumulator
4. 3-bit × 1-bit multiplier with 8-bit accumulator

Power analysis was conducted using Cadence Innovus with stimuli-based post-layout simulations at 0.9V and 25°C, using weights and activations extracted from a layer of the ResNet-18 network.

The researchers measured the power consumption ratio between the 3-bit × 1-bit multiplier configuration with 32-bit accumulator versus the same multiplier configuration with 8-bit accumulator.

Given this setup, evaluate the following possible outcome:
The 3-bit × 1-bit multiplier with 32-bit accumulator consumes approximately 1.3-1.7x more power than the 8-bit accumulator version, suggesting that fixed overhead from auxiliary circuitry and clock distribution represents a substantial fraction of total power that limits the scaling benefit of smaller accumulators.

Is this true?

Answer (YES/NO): NO